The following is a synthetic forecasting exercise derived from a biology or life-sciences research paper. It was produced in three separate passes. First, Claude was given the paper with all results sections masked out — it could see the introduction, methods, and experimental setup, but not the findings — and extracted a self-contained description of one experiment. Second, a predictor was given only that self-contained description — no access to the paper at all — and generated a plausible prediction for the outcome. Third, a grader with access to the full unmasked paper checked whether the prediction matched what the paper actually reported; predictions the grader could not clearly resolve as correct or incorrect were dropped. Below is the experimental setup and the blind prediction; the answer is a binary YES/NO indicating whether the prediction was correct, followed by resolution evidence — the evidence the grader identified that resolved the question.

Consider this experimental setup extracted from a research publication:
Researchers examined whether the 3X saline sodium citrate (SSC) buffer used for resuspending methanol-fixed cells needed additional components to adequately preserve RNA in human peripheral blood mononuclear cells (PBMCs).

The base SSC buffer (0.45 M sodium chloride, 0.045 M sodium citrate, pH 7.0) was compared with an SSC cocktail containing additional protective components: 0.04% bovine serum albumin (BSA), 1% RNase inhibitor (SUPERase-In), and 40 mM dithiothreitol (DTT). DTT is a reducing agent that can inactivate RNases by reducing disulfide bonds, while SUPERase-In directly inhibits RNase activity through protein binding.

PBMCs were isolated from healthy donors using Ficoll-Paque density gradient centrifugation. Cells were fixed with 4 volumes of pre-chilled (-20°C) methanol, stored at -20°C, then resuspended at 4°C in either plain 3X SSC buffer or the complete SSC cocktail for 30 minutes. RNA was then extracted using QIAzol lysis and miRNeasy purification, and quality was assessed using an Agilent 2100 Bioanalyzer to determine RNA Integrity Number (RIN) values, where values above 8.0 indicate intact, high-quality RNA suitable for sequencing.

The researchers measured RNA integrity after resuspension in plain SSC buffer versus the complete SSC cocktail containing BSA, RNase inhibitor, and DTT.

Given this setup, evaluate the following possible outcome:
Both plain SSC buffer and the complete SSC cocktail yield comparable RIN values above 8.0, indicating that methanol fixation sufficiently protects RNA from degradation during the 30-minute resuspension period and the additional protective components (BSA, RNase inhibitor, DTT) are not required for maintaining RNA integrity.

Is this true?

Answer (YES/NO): YES